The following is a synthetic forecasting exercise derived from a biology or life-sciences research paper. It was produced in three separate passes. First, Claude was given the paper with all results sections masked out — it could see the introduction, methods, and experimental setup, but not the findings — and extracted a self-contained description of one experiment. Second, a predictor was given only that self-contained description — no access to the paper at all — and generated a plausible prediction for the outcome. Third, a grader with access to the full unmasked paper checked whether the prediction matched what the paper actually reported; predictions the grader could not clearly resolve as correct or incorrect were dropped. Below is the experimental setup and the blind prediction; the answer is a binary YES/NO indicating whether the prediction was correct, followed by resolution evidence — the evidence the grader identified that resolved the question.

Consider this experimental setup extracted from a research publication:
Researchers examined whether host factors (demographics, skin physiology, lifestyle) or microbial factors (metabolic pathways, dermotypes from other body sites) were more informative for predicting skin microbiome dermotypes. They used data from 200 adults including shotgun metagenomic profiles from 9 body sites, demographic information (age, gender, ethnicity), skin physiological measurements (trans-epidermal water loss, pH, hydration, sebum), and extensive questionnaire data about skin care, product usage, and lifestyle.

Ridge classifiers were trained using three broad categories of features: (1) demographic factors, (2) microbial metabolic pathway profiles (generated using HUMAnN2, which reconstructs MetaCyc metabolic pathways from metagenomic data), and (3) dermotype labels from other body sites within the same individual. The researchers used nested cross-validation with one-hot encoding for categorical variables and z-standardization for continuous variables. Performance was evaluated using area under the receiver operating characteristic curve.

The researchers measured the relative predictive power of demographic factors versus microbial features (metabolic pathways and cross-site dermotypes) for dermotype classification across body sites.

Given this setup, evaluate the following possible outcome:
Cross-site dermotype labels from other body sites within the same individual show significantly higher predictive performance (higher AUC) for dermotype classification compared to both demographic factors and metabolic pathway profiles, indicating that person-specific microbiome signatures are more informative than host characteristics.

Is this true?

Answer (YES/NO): NO